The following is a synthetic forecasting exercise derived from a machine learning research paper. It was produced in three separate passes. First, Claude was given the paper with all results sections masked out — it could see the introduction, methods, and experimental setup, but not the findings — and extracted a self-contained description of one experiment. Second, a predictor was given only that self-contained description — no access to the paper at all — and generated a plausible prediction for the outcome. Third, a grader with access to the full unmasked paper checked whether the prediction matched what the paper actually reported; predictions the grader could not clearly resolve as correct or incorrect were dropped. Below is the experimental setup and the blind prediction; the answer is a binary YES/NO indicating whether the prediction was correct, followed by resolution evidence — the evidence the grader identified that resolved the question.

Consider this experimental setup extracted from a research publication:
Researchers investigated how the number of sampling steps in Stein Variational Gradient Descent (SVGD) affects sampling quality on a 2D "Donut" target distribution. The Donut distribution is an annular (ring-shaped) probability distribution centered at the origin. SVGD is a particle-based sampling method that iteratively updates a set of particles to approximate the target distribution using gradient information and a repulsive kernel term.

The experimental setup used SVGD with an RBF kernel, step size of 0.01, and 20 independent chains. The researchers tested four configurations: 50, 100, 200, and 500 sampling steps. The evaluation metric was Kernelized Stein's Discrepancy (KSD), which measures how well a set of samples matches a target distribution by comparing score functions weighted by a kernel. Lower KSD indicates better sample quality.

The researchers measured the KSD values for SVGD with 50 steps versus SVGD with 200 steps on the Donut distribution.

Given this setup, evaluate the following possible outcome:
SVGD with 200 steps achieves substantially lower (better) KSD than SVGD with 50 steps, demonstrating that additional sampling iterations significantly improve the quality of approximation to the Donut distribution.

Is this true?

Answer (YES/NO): YES